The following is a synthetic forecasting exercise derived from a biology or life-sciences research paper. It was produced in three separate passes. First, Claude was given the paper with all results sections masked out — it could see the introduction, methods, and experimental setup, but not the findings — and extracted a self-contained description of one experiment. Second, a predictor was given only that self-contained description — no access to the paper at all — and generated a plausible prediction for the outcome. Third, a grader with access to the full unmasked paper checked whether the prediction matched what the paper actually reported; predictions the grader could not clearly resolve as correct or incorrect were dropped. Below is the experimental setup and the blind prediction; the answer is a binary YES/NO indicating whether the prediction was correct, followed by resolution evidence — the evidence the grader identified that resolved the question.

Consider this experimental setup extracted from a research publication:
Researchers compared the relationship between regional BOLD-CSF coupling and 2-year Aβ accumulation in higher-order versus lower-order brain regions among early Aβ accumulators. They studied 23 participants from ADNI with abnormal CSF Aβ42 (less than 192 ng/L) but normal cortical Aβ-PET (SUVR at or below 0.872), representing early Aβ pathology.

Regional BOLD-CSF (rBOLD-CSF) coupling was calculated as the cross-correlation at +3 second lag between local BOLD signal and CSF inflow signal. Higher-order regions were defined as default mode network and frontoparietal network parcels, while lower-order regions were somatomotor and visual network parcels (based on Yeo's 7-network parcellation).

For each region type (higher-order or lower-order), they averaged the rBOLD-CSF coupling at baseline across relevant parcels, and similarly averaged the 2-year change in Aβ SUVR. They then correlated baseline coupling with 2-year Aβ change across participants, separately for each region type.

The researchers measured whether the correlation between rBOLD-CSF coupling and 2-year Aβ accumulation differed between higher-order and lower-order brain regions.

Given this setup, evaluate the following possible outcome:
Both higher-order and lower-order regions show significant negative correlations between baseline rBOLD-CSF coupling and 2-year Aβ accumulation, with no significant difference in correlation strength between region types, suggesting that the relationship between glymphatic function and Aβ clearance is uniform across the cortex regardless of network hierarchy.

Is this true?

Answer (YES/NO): NO